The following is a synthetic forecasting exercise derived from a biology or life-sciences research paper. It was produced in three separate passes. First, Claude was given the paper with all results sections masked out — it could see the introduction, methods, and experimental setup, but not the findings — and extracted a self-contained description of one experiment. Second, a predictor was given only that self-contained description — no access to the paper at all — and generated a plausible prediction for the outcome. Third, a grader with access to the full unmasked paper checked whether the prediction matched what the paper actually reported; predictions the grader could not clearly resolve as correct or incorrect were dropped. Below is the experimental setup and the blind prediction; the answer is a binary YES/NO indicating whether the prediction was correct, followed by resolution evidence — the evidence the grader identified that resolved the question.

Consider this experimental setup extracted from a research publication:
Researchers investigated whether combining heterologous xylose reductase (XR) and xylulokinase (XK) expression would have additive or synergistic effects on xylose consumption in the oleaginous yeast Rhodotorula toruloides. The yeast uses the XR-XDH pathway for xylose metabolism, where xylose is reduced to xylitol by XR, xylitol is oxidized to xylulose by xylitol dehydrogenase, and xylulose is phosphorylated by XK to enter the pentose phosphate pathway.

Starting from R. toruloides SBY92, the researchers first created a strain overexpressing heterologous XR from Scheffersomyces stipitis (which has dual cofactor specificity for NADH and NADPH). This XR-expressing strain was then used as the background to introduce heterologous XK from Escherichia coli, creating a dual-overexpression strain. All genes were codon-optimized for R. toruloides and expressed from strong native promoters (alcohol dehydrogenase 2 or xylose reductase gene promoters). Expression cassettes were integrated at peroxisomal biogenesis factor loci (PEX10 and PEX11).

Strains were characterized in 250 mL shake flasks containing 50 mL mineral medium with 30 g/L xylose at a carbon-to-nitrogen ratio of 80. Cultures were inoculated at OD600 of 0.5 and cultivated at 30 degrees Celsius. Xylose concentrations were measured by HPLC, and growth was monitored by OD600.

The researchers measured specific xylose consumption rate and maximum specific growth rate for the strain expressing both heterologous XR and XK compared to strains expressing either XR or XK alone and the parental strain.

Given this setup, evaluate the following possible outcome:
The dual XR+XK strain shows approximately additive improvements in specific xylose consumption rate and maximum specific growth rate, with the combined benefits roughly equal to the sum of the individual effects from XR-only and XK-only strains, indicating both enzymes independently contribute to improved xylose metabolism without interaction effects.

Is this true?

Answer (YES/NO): NO